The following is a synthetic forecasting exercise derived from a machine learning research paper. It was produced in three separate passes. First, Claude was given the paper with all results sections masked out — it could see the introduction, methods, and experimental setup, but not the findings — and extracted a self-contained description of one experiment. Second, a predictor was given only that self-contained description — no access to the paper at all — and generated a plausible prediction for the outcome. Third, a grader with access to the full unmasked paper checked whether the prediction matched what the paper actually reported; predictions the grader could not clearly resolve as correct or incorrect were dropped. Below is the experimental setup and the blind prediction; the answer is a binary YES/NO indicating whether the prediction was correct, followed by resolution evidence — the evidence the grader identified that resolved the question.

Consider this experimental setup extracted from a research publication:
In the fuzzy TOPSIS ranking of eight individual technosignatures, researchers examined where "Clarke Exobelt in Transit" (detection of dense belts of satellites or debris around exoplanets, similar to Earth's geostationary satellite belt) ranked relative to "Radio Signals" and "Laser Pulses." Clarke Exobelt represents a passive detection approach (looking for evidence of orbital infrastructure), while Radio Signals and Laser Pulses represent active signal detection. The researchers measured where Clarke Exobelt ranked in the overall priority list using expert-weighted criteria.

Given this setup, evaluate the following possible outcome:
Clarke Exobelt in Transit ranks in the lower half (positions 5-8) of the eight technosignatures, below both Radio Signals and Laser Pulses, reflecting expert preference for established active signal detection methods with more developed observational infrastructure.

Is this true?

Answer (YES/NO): NO